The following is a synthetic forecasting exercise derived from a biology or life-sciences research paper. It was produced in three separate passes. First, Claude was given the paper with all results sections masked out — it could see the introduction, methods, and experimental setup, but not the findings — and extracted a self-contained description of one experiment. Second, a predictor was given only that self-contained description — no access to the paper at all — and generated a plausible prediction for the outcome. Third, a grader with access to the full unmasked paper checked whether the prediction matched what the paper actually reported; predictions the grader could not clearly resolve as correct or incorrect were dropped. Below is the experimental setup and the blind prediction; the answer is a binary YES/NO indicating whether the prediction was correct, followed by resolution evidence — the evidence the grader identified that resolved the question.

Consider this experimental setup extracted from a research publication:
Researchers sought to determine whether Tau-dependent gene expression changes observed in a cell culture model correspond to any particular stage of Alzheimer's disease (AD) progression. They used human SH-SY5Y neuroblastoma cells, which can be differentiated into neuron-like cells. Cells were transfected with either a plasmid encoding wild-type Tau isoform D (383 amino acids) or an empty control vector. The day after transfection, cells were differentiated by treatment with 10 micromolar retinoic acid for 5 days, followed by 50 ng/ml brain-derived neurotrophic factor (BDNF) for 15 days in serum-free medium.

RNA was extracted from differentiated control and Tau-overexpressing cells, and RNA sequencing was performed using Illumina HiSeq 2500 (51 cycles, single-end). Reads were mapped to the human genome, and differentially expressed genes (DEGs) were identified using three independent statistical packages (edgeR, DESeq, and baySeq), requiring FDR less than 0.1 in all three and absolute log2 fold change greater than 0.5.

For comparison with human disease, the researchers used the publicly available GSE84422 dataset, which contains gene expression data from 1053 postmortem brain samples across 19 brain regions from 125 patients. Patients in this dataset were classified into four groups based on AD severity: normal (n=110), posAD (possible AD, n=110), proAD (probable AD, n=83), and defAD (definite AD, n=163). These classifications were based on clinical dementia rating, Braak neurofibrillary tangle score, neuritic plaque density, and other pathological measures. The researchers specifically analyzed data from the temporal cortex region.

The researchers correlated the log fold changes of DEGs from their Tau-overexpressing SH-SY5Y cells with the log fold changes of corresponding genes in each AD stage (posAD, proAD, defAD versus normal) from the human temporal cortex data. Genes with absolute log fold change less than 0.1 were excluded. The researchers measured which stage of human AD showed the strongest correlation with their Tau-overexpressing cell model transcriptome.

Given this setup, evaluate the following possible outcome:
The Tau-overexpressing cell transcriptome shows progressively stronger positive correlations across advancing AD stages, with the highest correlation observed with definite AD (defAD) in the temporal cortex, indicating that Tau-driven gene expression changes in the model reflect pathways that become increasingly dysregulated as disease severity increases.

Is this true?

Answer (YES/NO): NO